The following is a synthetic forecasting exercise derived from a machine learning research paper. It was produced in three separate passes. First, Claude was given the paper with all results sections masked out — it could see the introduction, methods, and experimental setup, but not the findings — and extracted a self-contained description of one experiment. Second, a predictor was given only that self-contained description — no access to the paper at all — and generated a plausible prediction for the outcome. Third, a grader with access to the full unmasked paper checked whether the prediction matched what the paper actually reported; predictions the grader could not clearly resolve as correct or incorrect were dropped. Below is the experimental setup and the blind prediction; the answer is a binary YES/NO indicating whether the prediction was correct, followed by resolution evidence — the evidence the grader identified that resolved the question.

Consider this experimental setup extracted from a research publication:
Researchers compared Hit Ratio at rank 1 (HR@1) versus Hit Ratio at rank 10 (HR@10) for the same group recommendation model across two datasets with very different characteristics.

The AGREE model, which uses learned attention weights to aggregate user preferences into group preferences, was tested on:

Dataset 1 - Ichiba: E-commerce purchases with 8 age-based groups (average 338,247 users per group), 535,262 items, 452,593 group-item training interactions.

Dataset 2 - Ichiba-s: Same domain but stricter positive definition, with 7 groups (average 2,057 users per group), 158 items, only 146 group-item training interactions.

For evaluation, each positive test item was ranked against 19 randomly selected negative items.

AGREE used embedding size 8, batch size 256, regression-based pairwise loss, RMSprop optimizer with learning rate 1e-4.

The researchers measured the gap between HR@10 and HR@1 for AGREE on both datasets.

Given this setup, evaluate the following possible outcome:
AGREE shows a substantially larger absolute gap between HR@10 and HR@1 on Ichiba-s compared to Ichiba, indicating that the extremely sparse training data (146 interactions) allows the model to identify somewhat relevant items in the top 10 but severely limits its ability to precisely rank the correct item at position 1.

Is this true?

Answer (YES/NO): YES